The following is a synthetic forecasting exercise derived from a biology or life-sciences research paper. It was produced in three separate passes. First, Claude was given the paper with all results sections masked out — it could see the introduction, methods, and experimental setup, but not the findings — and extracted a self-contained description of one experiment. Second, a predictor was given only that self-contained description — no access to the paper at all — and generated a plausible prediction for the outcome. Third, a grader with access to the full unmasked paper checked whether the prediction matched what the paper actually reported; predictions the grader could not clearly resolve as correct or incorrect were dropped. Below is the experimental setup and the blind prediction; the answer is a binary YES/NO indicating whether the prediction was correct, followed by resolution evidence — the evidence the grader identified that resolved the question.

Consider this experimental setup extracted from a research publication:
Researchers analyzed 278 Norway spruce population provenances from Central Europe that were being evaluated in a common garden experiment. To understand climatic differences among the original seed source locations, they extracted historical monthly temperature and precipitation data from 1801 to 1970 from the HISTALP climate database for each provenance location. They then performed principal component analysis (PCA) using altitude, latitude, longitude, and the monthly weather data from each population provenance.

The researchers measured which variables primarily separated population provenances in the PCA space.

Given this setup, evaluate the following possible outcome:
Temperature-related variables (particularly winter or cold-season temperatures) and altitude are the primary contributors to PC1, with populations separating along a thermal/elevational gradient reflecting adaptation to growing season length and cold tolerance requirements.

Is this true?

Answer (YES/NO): YES